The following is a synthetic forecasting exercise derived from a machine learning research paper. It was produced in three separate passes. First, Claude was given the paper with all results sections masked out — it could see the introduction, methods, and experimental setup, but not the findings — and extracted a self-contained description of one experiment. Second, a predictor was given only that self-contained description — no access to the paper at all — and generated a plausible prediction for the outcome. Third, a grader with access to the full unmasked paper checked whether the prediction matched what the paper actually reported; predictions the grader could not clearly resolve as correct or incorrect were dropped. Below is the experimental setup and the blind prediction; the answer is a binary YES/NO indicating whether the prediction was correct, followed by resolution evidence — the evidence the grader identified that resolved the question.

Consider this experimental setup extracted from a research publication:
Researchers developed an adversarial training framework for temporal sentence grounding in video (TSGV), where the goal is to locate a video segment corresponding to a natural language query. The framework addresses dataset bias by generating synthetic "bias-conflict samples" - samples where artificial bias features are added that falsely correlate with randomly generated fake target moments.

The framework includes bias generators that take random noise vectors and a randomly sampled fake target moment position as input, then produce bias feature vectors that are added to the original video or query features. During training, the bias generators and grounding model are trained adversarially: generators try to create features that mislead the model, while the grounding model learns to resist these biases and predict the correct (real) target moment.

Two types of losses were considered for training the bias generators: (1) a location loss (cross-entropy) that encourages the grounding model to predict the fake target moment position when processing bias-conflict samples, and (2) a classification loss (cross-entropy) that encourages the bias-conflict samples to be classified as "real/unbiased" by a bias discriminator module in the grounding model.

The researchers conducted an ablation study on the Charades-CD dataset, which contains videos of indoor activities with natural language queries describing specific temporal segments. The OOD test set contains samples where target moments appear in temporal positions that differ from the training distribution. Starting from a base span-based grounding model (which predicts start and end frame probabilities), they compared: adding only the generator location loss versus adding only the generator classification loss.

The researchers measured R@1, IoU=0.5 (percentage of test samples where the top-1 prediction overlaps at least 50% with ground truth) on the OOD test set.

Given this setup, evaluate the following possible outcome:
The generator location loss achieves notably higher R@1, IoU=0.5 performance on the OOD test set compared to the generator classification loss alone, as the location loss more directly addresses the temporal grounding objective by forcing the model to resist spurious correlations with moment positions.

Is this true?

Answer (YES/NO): YES